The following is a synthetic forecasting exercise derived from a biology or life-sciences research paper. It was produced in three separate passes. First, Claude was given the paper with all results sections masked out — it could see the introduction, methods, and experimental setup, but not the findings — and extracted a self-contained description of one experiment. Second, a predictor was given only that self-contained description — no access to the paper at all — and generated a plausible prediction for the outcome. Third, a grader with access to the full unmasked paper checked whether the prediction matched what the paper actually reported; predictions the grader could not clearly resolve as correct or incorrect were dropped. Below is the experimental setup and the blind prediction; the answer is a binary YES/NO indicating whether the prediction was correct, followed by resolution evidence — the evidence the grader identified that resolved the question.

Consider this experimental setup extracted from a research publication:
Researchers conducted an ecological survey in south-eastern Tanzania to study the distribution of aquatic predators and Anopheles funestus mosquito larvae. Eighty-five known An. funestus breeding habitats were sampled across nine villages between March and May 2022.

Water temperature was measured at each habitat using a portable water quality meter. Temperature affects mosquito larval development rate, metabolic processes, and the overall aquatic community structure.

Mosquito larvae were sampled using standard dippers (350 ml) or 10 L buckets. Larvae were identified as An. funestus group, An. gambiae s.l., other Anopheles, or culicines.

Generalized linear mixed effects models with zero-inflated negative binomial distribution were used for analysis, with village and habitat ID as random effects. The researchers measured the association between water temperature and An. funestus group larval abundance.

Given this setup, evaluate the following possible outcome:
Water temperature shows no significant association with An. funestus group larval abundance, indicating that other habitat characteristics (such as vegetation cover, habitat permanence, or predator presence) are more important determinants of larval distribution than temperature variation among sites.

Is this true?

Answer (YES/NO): YES